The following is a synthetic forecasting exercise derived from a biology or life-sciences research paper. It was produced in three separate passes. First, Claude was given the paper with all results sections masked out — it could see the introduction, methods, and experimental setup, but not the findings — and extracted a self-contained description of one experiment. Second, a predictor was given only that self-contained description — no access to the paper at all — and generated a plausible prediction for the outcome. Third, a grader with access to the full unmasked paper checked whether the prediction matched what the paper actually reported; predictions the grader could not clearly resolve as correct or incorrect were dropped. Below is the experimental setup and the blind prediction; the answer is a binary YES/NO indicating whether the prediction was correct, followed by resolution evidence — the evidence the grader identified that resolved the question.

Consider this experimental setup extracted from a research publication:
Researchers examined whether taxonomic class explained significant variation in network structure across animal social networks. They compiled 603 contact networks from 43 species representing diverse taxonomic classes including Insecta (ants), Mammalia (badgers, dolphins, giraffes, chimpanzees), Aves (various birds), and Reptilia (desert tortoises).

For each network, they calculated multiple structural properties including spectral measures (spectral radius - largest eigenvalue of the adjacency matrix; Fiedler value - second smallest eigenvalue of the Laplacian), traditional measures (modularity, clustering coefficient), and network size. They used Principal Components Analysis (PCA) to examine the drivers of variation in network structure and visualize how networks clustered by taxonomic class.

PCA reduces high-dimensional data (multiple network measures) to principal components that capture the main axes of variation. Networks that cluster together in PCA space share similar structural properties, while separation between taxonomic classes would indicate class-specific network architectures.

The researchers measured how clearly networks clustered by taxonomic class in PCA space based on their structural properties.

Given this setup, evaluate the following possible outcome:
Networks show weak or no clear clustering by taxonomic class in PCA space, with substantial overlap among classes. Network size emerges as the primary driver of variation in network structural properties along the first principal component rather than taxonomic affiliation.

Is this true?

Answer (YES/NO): NO